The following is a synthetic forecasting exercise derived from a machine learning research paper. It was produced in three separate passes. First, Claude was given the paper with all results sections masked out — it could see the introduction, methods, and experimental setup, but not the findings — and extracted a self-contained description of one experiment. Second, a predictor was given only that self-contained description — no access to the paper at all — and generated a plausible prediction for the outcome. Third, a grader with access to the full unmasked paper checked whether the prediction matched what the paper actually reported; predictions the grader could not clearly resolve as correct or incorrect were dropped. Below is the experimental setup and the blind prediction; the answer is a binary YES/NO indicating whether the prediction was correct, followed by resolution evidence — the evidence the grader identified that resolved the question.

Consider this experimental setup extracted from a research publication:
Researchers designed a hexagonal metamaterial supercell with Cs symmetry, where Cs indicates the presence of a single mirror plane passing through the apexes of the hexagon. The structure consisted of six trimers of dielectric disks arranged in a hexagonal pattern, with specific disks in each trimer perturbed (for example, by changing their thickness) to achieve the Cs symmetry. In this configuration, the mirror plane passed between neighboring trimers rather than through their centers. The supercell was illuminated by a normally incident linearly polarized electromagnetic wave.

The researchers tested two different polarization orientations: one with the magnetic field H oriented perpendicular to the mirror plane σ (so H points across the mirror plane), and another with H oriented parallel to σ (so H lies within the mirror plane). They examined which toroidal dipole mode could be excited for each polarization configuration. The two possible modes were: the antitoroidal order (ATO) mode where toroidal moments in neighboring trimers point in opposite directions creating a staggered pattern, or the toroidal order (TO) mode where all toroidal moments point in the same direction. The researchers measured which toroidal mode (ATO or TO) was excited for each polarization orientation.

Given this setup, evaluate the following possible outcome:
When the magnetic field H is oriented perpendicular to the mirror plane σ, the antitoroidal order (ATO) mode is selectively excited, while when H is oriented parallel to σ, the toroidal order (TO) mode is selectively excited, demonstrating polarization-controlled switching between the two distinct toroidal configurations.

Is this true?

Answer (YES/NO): YES